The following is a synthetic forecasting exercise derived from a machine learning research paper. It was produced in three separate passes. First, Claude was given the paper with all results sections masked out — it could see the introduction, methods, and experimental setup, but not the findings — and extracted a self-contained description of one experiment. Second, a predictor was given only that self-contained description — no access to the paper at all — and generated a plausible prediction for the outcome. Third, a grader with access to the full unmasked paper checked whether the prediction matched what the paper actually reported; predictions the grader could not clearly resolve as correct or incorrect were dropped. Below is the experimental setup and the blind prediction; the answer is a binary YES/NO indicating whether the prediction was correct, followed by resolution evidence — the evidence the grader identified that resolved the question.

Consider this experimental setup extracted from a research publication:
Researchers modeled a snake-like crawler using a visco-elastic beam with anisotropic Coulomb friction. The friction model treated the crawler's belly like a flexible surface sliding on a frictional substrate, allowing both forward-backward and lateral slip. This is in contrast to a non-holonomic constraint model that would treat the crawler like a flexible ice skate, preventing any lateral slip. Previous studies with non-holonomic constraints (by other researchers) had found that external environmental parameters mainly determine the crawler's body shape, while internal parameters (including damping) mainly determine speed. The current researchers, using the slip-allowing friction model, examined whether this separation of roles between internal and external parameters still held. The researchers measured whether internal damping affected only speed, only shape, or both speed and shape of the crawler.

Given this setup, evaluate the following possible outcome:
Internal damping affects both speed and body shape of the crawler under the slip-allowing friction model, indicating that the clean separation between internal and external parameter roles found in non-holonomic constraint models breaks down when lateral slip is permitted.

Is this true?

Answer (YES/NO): YES